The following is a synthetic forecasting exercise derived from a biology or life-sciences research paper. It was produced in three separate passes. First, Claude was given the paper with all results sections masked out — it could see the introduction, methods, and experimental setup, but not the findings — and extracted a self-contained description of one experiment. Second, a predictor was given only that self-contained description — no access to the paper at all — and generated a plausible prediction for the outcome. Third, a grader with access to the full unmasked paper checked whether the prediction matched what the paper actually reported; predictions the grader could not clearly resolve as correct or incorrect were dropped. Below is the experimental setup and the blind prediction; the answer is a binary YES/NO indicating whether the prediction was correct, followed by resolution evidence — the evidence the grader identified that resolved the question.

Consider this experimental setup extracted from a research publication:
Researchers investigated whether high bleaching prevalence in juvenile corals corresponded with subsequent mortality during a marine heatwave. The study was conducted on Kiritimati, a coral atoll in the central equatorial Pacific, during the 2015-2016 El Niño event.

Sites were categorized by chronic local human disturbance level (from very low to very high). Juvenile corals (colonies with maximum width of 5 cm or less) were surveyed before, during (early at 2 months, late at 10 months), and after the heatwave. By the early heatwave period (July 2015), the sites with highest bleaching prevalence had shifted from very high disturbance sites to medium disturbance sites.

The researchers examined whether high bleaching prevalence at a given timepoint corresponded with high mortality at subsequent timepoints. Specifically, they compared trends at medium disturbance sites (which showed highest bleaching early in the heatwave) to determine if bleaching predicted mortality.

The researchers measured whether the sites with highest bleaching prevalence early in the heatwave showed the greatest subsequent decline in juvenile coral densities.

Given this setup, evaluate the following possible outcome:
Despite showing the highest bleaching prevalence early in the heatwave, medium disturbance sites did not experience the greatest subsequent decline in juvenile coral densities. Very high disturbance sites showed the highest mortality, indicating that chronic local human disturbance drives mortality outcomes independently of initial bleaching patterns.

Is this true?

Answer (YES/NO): NO